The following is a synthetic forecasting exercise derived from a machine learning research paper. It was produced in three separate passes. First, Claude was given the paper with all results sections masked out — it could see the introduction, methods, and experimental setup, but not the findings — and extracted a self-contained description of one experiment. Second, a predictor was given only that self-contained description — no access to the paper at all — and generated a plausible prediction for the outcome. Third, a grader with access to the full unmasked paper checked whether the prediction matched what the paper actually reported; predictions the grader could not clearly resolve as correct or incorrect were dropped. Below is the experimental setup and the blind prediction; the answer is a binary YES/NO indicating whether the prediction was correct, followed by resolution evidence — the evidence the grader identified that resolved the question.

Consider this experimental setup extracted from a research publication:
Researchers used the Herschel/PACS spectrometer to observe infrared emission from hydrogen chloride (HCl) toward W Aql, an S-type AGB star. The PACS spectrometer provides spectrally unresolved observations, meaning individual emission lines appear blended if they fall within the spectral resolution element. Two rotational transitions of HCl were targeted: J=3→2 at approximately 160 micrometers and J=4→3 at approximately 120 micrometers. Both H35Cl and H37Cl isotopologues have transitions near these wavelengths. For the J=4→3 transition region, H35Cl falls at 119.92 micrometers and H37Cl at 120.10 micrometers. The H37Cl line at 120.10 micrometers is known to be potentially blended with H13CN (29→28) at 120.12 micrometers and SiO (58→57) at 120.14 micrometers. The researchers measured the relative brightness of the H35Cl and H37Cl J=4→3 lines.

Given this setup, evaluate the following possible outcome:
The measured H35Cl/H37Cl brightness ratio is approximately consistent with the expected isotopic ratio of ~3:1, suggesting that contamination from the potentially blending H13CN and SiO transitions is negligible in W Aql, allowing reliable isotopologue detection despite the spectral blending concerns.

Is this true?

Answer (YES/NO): NO